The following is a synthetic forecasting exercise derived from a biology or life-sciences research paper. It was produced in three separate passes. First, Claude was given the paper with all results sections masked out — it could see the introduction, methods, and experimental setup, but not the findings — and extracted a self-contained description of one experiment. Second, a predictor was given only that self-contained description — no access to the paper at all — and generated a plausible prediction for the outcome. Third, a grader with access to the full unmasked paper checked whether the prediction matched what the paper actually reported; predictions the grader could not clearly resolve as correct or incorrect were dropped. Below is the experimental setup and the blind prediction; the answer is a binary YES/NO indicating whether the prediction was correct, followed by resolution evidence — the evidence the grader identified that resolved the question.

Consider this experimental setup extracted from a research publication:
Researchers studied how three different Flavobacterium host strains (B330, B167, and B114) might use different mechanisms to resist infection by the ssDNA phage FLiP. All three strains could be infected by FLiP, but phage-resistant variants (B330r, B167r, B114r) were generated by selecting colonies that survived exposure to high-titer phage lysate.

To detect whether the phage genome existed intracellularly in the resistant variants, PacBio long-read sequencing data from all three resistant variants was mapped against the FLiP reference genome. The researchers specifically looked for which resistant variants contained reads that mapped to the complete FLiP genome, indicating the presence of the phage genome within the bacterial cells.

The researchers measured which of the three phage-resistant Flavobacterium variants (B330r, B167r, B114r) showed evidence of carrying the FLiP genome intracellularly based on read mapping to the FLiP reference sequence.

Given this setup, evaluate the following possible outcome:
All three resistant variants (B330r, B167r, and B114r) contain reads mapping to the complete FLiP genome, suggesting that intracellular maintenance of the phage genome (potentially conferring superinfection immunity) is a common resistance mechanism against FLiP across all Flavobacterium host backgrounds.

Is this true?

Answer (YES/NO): NO